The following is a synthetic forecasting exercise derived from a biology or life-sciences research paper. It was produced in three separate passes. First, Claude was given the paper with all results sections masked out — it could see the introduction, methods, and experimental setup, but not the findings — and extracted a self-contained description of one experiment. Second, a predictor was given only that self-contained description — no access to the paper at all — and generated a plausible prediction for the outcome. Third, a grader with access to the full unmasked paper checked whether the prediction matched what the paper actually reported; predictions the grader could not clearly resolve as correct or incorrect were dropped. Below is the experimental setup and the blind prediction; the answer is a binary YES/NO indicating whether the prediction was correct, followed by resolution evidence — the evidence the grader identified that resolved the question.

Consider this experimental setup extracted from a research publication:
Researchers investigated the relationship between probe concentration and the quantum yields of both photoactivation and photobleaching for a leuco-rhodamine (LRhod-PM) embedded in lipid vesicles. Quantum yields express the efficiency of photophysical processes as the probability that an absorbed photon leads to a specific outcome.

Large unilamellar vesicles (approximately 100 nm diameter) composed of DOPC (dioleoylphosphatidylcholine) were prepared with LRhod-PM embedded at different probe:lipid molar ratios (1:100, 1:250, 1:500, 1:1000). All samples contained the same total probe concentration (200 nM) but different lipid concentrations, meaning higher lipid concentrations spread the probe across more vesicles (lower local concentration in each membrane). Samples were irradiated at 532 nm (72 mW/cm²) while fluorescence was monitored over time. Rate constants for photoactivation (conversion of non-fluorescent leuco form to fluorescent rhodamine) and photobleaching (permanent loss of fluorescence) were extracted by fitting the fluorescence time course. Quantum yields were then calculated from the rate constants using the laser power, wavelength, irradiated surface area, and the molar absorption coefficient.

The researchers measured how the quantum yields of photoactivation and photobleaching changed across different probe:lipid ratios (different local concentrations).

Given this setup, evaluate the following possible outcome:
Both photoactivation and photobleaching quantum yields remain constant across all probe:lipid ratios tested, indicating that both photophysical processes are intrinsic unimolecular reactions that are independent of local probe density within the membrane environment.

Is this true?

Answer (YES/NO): NO